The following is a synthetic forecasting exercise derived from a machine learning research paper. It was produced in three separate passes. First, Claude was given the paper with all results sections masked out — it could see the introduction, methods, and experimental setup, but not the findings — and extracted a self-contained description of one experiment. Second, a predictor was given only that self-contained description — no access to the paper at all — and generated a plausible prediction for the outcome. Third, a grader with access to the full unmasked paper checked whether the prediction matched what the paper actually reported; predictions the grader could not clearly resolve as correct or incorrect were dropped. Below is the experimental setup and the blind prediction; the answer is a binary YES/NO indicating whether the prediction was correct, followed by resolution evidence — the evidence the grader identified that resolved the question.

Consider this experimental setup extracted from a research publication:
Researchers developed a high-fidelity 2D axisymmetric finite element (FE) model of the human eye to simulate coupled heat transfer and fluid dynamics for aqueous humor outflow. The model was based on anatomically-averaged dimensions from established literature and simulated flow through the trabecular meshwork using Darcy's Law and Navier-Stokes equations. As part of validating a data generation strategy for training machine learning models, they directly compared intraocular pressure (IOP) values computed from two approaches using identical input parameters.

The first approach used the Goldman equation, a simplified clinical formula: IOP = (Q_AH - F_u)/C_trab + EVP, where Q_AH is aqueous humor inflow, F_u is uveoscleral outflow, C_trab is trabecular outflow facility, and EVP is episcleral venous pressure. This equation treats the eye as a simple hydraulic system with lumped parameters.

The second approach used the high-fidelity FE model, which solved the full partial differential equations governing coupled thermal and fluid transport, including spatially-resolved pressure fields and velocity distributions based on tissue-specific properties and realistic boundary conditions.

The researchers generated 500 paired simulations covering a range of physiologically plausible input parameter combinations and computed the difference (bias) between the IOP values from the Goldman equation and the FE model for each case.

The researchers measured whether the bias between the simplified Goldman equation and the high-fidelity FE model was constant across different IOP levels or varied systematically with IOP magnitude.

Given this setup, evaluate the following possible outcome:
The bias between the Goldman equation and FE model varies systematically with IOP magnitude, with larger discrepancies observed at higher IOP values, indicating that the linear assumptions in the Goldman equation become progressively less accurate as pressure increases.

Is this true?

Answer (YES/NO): NO